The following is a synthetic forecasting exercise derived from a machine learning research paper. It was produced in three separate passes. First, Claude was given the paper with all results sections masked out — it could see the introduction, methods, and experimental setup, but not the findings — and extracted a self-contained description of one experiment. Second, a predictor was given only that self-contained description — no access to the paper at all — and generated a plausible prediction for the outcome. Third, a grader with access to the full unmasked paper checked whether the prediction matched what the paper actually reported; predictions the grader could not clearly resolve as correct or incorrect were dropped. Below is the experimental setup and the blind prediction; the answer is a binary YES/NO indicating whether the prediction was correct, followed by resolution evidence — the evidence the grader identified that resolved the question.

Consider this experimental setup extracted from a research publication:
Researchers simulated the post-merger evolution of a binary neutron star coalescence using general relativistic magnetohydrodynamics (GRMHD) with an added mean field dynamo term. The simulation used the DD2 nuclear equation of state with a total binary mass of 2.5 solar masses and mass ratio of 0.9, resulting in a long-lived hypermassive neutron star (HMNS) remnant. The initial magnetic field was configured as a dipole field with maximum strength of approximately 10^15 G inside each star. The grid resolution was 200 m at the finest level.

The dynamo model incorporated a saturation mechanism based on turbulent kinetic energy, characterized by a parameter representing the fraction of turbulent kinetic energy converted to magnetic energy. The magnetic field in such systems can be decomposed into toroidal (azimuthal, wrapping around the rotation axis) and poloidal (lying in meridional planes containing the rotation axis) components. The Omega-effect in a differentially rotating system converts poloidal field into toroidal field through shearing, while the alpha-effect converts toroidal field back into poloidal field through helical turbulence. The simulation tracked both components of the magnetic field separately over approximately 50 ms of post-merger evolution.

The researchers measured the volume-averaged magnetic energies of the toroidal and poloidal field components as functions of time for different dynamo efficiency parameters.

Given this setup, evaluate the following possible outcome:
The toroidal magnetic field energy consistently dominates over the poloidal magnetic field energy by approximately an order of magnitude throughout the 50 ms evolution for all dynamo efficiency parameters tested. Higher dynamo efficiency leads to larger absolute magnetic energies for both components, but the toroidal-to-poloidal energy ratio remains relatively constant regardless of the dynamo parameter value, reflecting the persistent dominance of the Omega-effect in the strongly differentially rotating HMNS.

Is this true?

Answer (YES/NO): NO